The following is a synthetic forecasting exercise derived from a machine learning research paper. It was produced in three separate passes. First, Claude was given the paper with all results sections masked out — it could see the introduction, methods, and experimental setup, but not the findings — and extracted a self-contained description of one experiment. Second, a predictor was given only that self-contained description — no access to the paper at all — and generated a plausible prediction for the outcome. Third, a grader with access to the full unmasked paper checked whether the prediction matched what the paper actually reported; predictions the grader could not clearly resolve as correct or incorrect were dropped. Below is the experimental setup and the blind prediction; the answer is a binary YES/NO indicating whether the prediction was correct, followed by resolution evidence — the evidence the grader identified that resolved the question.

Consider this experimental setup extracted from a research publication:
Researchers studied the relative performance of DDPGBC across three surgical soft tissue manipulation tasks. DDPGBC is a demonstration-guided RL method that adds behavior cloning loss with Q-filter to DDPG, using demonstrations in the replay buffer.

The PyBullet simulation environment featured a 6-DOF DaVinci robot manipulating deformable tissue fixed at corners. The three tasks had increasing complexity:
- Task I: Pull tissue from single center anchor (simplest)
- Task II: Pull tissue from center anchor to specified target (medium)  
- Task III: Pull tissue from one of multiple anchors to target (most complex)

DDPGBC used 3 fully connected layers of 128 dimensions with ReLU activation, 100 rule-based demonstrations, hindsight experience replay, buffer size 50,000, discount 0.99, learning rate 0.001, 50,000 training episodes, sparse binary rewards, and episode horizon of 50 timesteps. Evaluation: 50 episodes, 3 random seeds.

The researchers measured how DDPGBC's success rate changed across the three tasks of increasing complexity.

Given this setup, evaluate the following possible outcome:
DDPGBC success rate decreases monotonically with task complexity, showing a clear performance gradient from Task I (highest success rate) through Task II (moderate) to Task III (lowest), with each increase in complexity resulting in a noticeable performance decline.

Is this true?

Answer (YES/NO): YES